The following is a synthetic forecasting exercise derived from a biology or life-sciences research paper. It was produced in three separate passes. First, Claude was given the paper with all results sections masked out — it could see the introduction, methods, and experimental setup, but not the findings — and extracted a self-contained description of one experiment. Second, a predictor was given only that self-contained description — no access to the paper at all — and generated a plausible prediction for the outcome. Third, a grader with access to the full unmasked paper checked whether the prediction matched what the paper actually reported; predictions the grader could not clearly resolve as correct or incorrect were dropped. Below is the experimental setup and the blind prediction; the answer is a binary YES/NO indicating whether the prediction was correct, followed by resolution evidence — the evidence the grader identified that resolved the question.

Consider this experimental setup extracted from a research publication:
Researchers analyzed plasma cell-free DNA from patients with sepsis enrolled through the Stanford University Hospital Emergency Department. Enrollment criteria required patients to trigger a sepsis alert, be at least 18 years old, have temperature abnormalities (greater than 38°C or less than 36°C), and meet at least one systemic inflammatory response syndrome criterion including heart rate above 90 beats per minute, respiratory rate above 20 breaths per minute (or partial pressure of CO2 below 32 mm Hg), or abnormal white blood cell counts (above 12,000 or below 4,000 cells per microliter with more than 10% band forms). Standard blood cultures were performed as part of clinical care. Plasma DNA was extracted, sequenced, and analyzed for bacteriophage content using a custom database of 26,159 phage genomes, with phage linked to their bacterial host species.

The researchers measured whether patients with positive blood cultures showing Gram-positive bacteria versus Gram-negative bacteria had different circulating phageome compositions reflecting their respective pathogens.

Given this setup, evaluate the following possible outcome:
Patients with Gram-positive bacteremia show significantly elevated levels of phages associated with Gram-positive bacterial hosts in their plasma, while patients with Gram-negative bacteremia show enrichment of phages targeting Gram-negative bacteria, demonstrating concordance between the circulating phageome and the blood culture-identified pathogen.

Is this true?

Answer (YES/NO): YES